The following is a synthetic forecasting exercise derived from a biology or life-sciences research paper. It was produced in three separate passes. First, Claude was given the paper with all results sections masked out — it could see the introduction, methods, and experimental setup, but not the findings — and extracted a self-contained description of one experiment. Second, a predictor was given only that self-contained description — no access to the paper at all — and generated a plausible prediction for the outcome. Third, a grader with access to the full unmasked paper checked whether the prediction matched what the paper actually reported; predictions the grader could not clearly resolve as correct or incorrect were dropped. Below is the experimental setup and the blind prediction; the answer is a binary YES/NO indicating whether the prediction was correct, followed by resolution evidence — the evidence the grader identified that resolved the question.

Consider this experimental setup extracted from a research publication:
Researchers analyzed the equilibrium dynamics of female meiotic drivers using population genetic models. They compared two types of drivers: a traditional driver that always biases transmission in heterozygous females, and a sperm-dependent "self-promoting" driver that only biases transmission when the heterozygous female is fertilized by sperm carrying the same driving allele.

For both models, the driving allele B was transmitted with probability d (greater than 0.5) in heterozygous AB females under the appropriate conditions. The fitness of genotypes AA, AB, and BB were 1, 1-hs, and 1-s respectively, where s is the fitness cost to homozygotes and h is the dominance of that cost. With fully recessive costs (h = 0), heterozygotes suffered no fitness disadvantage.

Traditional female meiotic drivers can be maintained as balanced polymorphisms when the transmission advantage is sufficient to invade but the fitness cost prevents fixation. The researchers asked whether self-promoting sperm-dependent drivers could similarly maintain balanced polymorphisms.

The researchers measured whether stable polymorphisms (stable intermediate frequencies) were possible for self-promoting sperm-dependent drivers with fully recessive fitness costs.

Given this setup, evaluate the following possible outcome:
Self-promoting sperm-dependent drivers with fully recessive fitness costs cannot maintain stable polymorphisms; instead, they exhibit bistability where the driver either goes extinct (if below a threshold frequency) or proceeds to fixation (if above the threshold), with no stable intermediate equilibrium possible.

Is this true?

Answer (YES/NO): YES